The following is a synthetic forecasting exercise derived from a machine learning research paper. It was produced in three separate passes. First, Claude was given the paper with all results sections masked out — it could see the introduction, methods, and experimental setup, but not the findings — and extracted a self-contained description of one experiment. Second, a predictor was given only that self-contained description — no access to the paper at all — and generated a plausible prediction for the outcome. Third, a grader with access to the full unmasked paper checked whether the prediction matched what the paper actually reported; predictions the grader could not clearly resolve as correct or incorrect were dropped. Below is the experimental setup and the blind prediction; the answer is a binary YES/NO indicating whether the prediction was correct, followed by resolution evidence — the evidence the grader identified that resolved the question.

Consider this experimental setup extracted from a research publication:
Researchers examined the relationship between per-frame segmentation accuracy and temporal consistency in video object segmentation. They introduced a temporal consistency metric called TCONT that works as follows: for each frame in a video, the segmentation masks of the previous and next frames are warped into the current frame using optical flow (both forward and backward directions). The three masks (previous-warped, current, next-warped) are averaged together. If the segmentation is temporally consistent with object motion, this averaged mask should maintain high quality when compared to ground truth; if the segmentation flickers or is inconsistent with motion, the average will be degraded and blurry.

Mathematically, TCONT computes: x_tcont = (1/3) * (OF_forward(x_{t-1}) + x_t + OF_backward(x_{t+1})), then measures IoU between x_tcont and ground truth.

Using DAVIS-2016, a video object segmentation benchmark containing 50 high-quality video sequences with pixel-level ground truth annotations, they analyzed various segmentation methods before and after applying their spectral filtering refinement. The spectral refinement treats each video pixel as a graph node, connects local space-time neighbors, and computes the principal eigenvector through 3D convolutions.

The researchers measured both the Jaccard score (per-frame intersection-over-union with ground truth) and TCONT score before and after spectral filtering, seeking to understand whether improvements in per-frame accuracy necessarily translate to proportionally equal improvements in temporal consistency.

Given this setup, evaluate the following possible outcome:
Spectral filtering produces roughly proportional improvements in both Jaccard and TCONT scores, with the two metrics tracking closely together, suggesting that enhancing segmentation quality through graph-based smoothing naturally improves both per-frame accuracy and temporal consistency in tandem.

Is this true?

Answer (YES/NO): NO